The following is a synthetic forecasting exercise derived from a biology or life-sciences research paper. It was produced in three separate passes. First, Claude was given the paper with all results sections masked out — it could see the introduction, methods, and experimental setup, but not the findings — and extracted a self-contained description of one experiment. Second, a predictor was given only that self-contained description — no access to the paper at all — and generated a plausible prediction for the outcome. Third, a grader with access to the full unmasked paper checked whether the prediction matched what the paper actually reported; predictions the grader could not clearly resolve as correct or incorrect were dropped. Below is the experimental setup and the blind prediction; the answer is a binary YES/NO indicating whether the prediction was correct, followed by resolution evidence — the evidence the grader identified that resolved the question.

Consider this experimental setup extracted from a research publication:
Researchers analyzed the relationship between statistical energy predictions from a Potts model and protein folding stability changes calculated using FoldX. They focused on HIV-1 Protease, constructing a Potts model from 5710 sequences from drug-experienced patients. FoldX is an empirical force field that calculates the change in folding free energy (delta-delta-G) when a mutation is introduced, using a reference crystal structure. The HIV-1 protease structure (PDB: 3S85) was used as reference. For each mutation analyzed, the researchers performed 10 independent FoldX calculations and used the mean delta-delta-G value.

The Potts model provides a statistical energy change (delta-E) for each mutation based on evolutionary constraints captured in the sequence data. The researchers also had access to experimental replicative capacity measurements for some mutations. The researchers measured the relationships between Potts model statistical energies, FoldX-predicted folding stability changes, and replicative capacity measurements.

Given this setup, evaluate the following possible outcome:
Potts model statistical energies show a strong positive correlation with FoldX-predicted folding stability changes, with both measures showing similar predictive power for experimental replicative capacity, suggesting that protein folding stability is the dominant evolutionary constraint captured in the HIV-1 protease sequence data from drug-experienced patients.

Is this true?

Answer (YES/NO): NO